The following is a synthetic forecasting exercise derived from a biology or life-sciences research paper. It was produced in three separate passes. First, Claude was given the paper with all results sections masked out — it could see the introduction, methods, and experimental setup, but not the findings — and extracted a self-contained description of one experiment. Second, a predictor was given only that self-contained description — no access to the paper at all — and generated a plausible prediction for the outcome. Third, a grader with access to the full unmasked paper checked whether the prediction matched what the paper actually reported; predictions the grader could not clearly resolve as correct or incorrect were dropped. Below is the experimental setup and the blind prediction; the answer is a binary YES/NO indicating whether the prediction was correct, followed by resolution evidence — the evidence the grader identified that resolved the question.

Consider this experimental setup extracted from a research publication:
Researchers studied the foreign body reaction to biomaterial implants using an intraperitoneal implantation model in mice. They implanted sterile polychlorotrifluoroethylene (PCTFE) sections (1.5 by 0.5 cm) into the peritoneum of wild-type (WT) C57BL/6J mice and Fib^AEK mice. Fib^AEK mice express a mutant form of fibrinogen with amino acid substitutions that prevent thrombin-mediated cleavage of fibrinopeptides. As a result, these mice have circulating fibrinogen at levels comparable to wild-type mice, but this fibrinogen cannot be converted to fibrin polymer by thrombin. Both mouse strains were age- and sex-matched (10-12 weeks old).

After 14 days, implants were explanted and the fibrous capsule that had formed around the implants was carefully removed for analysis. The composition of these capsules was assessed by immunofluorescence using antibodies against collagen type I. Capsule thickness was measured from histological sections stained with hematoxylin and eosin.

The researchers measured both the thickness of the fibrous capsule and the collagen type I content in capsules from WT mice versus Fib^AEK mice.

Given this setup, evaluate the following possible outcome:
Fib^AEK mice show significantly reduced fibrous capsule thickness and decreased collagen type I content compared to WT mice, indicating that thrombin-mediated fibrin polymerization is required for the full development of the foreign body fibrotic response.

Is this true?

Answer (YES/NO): NO